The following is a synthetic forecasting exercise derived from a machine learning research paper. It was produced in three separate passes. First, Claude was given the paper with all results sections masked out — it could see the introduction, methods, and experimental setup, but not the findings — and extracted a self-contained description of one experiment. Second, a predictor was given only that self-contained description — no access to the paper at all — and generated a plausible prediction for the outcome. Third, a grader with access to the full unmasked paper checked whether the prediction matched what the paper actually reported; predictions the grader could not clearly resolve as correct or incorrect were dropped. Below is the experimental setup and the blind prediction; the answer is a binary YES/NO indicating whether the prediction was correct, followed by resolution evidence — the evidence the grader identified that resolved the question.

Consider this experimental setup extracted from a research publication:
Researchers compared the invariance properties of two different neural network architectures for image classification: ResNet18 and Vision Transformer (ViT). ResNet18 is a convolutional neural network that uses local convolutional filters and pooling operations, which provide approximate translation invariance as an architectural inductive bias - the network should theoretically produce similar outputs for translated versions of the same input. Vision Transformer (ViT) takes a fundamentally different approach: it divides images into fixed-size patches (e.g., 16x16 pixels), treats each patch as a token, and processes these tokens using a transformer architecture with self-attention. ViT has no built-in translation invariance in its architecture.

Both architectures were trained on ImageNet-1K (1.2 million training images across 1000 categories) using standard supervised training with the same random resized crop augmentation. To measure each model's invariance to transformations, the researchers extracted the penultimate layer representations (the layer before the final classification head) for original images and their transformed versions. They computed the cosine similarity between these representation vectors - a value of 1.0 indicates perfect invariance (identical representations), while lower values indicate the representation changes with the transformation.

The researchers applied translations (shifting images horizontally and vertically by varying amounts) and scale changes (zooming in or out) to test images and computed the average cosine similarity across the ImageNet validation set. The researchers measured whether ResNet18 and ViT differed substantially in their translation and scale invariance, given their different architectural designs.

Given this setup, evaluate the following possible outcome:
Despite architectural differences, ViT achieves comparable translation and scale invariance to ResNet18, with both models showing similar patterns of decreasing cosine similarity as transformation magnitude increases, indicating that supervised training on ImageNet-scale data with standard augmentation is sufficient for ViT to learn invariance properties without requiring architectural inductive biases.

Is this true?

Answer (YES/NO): YES